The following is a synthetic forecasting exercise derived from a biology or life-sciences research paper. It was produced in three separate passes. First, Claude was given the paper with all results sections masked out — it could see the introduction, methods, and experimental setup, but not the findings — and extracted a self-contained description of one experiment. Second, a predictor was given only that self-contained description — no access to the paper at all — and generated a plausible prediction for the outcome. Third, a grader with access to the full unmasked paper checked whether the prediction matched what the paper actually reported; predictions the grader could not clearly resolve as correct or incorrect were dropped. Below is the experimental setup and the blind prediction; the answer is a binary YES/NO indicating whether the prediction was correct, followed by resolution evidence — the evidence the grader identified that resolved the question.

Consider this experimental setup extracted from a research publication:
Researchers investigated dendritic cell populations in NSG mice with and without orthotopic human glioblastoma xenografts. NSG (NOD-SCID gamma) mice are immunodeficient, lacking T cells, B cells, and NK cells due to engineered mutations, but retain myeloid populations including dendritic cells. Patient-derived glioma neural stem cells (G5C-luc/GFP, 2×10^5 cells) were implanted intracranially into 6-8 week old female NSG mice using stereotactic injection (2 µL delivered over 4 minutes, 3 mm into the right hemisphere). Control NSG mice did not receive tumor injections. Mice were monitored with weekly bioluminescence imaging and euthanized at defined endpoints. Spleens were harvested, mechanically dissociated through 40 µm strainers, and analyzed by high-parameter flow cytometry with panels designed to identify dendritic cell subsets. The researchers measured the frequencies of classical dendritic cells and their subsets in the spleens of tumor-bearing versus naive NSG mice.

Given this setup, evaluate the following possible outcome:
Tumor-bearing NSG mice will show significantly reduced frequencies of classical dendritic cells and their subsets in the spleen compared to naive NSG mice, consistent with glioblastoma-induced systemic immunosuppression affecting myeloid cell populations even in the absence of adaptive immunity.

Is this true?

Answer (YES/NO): NO